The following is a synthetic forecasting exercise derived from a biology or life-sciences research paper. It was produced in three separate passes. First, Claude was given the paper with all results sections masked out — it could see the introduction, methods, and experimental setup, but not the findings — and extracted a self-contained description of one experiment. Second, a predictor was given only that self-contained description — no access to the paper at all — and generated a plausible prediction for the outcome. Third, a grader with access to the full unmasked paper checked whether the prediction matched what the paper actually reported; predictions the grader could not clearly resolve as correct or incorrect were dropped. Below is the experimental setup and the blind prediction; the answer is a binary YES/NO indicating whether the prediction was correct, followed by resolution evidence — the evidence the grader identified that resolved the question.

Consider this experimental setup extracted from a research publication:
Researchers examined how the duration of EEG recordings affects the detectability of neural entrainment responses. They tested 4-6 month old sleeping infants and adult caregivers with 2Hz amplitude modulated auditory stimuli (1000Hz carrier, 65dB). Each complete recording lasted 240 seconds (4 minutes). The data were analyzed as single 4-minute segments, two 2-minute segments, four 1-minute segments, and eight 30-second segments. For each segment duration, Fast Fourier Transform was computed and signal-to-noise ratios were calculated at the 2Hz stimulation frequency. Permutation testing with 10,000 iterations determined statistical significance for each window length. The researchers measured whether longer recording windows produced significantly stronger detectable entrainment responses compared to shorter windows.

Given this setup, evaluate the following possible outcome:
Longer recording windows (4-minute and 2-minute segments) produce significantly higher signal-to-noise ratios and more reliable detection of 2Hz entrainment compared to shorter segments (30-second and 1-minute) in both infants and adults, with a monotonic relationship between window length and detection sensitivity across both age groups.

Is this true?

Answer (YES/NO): NO